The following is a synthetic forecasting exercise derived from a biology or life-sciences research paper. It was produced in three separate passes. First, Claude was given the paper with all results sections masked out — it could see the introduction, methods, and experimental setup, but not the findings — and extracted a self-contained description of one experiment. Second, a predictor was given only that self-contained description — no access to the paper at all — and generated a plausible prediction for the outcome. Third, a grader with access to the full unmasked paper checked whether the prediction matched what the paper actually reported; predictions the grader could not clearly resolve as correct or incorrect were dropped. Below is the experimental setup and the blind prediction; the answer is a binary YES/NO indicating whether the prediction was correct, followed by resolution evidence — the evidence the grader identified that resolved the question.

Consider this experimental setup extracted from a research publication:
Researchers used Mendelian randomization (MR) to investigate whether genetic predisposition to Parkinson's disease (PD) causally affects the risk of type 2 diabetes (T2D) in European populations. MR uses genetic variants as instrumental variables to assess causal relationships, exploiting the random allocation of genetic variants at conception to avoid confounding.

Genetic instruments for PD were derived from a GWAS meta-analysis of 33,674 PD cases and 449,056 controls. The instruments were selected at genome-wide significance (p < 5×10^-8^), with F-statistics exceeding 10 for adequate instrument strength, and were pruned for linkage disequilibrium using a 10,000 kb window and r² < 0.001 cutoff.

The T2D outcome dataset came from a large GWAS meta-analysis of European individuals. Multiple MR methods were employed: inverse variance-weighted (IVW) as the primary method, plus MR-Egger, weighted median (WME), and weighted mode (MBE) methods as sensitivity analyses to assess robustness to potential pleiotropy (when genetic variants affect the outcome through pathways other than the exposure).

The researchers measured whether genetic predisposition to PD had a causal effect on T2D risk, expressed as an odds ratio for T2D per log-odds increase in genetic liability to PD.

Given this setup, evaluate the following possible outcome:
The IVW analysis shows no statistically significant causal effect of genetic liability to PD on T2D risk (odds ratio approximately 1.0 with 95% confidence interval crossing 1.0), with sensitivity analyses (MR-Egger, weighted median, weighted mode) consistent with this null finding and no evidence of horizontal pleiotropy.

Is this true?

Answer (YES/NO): NO